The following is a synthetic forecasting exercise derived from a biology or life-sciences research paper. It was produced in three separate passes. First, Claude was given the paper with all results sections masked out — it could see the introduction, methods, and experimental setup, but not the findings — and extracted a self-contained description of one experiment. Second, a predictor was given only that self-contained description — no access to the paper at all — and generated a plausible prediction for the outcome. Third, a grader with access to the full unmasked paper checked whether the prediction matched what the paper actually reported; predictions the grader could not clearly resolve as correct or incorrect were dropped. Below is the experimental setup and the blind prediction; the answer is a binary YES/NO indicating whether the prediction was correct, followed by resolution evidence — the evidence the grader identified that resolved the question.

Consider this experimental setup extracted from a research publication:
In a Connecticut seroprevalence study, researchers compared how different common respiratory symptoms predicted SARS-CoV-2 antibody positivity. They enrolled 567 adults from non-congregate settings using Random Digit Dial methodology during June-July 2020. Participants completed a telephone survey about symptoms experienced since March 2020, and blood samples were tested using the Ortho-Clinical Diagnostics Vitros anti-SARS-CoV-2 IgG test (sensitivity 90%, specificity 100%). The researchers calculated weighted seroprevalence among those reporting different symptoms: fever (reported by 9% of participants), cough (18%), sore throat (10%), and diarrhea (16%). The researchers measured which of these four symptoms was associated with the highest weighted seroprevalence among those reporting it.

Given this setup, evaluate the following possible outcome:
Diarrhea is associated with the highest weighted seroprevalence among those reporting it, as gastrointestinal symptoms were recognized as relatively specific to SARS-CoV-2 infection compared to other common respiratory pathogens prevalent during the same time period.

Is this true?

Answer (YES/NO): NO